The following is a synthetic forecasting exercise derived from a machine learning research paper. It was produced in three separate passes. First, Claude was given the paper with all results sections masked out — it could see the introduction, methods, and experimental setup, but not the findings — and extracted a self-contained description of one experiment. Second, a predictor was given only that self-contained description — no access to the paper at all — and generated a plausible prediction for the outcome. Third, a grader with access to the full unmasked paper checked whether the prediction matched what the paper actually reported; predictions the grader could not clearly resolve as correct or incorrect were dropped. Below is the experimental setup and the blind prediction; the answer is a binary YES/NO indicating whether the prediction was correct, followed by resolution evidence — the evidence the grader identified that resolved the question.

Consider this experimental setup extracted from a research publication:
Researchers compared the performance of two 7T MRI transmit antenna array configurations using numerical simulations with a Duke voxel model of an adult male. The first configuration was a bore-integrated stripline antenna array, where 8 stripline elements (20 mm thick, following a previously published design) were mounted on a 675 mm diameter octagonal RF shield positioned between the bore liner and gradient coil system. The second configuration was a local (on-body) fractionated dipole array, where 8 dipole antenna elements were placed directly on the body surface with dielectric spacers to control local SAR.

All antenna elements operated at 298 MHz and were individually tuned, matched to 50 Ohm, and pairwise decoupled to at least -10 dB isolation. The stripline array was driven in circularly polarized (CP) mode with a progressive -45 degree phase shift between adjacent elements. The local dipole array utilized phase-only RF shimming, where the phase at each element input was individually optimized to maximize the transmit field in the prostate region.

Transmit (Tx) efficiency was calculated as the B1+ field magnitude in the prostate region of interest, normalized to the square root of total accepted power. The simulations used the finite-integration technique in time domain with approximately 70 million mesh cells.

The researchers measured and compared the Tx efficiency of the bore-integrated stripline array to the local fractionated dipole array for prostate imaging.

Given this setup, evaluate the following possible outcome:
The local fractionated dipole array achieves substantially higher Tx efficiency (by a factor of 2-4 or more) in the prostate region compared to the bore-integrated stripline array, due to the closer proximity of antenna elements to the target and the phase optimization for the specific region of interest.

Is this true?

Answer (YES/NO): YES